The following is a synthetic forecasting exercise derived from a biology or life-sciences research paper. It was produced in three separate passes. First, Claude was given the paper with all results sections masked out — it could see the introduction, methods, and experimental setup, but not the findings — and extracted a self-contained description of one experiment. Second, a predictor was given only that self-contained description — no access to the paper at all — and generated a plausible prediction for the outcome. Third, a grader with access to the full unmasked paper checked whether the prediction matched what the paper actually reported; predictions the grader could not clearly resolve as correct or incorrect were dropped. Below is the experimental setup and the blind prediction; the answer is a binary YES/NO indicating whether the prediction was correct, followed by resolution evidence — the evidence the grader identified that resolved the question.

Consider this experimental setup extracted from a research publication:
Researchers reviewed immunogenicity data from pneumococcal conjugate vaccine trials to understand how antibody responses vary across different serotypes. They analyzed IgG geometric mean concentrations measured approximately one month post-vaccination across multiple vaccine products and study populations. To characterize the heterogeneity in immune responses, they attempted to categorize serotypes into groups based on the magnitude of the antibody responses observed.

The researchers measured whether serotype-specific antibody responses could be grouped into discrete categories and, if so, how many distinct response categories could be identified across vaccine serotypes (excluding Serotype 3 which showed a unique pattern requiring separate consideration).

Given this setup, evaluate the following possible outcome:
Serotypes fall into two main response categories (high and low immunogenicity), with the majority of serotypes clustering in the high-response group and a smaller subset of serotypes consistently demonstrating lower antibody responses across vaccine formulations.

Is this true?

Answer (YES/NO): NO